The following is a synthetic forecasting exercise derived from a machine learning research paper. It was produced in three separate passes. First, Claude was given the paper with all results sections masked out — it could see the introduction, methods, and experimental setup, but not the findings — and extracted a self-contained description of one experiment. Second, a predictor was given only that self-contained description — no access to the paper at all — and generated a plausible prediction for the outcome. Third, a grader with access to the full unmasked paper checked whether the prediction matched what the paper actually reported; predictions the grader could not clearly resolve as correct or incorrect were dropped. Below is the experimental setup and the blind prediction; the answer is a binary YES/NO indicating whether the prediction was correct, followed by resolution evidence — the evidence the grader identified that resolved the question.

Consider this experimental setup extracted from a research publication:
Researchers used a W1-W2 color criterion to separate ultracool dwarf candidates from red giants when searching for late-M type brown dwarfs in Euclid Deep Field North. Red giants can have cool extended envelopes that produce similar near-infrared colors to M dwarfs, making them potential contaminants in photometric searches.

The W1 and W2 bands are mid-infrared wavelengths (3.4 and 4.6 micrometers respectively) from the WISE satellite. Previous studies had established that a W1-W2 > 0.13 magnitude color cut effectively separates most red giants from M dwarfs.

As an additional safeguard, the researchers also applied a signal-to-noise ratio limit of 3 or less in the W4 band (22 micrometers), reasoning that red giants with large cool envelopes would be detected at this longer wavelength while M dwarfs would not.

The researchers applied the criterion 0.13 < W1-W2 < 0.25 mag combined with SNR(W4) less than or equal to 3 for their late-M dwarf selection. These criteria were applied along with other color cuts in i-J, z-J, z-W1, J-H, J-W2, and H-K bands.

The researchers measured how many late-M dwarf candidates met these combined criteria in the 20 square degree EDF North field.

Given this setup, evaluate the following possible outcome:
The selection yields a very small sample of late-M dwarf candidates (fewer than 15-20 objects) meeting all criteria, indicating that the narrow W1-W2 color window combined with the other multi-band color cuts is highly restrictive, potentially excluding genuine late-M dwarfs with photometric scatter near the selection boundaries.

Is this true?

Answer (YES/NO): NO